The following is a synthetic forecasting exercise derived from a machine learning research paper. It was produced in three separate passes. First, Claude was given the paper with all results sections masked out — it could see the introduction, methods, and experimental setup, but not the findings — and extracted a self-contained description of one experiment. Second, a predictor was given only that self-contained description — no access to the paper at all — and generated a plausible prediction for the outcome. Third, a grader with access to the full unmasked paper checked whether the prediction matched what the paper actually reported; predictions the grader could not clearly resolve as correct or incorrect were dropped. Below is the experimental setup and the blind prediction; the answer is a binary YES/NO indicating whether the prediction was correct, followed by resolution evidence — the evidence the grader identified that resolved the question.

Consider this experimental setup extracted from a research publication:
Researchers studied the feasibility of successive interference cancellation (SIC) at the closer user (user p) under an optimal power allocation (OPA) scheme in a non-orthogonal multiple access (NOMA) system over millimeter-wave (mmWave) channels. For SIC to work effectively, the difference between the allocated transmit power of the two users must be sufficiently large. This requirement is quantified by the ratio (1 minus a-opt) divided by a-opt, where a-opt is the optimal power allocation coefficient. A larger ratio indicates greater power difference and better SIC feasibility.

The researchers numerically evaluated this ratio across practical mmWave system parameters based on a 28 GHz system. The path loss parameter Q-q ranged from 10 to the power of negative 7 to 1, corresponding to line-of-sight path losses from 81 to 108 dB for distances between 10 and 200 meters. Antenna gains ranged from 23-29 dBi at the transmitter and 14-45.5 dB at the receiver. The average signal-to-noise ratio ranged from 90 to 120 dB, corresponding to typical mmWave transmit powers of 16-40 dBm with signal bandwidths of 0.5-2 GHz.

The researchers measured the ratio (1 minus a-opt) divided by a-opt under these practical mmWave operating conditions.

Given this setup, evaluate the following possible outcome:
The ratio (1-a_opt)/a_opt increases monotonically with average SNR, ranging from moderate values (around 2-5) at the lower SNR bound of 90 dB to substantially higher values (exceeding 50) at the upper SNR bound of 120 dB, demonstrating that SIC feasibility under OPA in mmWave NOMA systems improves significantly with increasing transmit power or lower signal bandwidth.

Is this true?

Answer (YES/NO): NO